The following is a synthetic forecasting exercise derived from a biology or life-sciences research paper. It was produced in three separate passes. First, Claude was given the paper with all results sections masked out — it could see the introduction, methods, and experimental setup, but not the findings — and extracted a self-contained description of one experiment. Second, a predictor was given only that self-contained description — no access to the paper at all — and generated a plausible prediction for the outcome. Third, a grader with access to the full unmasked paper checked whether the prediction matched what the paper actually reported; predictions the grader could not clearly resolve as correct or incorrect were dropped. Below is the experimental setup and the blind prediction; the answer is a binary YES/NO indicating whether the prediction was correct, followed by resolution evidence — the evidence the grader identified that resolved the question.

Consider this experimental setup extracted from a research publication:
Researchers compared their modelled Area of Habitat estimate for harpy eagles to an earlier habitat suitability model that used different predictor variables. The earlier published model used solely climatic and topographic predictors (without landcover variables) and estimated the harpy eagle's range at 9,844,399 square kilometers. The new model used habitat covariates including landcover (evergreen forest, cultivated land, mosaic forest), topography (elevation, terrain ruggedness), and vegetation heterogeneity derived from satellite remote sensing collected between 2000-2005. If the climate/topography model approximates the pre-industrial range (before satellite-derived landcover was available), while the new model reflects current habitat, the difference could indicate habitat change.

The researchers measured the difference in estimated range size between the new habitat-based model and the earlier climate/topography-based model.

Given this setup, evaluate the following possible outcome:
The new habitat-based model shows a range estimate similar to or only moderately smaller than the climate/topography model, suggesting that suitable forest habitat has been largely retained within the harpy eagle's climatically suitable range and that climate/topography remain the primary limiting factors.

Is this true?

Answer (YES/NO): NO